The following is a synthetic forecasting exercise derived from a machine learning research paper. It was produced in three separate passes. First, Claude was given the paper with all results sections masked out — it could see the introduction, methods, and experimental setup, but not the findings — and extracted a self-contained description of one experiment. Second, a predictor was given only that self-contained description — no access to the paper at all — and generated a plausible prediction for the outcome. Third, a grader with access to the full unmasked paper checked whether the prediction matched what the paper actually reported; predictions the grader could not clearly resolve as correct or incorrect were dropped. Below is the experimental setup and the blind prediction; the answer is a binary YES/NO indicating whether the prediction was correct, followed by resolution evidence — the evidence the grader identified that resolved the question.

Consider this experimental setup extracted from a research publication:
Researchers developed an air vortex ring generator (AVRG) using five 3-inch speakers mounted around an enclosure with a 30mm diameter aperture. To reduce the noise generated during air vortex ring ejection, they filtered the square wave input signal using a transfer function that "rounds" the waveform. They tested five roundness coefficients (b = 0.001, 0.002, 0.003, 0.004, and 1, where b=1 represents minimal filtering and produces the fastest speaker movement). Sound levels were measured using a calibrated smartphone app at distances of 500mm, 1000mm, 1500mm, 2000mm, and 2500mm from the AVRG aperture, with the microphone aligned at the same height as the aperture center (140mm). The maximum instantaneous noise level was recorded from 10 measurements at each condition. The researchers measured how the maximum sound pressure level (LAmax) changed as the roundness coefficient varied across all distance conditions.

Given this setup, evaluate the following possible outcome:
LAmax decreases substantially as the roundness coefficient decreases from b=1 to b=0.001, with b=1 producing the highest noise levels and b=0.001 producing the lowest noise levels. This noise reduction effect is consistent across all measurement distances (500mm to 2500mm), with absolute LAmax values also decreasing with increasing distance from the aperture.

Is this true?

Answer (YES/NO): YES